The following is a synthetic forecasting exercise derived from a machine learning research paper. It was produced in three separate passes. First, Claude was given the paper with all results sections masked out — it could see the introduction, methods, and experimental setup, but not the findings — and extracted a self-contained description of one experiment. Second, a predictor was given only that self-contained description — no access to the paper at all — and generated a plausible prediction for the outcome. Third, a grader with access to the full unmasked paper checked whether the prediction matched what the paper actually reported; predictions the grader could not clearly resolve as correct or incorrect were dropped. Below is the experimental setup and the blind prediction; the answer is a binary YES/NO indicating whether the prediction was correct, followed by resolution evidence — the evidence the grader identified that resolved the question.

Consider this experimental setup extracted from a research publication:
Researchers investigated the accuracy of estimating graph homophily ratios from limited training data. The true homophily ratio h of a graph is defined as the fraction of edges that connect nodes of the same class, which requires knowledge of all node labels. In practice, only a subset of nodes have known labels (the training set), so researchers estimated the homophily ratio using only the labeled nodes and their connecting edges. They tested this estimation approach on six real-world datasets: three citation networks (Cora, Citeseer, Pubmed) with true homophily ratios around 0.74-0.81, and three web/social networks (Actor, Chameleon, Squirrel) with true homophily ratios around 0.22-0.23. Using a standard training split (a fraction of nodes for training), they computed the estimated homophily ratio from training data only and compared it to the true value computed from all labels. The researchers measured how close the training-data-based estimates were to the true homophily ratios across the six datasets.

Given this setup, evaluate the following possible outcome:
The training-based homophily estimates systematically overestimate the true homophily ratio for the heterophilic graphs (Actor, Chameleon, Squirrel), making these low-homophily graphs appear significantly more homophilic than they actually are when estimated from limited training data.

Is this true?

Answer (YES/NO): NO